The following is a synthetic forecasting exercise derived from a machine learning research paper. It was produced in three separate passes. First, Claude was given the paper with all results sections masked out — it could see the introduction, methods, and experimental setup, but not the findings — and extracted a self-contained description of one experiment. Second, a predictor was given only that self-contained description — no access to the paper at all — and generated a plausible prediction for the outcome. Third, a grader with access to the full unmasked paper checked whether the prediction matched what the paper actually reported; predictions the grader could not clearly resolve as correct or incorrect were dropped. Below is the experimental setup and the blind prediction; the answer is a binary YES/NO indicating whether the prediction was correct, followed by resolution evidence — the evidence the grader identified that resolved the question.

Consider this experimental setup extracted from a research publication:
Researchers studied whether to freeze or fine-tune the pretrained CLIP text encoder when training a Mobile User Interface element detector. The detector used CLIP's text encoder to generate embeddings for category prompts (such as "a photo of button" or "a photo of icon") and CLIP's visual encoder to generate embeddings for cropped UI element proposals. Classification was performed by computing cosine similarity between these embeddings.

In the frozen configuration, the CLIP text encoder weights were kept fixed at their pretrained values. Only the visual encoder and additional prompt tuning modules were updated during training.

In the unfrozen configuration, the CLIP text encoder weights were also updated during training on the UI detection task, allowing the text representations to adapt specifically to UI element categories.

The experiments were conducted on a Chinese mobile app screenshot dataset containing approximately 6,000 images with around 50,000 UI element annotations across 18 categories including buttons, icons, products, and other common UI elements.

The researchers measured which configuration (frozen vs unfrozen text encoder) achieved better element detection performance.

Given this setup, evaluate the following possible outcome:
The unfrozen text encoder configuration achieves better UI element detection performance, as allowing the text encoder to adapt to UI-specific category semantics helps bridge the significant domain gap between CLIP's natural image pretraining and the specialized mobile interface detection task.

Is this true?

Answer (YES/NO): NO